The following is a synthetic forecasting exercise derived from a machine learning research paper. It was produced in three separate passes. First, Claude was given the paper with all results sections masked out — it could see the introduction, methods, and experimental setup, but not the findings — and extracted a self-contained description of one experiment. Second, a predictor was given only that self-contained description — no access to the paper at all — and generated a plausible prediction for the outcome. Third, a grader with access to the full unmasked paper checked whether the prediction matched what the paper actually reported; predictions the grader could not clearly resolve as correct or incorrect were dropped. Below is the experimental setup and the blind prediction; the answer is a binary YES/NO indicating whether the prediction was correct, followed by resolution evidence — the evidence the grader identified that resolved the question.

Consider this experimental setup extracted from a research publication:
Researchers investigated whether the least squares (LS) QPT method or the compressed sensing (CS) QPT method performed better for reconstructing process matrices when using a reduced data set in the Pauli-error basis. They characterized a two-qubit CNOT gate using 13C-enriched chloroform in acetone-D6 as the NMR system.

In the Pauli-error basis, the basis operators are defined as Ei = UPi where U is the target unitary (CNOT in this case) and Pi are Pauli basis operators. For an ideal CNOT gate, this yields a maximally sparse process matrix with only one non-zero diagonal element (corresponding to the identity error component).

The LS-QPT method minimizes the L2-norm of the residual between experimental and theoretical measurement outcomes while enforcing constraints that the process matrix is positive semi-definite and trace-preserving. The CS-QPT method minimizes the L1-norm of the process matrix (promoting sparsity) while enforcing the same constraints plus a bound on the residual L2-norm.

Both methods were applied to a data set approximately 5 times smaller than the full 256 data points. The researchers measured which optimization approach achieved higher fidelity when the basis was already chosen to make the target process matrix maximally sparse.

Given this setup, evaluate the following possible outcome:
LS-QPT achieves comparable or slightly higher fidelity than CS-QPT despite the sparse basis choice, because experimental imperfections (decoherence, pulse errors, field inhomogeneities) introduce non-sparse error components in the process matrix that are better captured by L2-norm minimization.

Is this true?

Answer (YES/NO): NO